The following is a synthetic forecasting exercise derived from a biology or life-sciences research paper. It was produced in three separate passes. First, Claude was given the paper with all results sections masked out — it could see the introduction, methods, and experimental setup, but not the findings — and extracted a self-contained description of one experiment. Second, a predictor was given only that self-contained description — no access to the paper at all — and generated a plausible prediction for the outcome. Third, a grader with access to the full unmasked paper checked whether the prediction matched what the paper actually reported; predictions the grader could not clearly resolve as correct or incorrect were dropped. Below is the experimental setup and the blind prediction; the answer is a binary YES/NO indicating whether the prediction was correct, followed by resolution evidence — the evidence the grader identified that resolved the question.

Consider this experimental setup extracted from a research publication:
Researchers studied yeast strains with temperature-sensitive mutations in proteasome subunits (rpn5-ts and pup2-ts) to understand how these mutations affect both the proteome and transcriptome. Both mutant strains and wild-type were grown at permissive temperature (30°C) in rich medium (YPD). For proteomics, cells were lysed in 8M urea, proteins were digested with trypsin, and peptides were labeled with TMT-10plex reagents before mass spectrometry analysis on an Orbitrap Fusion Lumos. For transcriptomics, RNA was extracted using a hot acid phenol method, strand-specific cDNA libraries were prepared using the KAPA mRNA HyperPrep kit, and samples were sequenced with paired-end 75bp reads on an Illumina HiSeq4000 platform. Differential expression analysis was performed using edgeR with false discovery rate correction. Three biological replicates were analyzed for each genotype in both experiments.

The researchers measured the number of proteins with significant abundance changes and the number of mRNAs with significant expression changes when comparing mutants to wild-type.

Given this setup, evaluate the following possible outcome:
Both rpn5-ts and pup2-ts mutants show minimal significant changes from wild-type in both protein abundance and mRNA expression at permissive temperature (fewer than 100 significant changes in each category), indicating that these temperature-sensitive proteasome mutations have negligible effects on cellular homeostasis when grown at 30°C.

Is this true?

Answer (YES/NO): NO